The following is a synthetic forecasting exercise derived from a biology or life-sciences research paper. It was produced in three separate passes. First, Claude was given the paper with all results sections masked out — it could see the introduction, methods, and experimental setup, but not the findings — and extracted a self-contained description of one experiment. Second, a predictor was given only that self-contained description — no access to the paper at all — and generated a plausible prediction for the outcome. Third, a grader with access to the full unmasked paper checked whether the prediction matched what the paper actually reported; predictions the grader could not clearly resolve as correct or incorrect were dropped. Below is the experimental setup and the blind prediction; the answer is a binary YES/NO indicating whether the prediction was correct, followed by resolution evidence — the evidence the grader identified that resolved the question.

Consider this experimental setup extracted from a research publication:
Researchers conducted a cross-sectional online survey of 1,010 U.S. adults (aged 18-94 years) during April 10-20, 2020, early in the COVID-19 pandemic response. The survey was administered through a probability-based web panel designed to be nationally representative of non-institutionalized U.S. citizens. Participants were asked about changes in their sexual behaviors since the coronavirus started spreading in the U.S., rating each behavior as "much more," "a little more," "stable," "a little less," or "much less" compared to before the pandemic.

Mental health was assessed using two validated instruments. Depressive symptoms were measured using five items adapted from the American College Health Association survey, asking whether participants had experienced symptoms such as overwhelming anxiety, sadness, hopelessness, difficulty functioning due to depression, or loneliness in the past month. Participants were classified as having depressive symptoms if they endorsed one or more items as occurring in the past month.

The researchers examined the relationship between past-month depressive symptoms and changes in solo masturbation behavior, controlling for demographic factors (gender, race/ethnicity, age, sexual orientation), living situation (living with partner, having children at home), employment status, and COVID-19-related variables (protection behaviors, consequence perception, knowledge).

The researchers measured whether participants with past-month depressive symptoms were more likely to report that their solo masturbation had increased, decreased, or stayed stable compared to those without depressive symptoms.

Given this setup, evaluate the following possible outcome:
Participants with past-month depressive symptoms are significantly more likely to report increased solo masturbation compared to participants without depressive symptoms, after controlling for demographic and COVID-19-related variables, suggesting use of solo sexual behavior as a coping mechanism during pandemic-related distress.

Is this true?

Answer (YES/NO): YES